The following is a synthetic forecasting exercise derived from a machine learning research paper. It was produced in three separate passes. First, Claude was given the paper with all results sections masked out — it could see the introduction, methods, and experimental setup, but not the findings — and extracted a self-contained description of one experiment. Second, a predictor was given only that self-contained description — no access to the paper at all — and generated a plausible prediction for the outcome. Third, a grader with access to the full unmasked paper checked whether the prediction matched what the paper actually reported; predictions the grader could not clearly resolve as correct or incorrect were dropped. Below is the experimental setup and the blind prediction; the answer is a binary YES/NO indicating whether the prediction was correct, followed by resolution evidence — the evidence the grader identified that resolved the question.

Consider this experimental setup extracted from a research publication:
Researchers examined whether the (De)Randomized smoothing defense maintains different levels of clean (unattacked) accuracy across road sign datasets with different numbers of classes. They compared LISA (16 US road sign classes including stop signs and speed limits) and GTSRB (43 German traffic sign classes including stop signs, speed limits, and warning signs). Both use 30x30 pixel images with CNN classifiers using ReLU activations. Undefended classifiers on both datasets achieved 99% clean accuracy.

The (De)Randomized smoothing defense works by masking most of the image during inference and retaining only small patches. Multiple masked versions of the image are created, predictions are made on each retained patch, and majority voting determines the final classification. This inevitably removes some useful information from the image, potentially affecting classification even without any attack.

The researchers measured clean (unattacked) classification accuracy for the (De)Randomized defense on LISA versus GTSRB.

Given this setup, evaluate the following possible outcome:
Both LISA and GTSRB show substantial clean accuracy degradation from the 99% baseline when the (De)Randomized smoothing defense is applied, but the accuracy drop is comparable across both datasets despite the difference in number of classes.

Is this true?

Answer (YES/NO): NO